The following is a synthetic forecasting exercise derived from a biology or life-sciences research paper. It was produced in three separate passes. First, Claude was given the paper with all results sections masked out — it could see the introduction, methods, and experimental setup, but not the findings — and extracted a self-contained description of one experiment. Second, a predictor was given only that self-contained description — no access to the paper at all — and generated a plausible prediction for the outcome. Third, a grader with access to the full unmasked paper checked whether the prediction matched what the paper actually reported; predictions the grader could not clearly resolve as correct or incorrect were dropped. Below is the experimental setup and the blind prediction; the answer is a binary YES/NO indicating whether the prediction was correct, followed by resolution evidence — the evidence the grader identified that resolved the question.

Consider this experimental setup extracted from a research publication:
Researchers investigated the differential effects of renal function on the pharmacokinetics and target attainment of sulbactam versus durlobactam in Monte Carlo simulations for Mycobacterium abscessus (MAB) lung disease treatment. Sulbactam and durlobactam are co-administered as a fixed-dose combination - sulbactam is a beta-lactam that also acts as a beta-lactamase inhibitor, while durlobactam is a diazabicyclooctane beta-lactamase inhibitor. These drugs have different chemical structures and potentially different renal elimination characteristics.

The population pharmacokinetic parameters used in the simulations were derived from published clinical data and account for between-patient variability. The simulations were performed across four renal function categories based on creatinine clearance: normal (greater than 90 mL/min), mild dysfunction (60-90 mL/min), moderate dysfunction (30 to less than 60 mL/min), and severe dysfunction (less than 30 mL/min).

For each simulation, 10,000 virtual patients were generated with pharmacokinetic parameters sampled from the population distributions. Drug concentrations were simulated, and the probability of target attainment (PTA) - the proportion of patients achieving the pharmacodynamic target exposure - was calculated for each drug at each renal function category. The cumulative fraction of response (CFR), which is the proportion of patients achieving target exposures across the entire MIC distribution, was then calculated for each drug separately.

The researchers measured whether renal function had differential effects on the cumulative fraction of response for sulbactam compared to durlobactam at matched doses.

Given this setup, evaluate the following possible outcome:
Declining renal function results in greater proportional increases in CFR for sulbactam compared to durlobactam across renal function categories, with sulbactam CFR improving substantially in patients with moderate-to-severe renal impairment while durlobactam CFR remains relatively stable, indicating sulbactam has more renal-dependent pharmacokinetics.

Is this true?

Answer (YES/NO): YES